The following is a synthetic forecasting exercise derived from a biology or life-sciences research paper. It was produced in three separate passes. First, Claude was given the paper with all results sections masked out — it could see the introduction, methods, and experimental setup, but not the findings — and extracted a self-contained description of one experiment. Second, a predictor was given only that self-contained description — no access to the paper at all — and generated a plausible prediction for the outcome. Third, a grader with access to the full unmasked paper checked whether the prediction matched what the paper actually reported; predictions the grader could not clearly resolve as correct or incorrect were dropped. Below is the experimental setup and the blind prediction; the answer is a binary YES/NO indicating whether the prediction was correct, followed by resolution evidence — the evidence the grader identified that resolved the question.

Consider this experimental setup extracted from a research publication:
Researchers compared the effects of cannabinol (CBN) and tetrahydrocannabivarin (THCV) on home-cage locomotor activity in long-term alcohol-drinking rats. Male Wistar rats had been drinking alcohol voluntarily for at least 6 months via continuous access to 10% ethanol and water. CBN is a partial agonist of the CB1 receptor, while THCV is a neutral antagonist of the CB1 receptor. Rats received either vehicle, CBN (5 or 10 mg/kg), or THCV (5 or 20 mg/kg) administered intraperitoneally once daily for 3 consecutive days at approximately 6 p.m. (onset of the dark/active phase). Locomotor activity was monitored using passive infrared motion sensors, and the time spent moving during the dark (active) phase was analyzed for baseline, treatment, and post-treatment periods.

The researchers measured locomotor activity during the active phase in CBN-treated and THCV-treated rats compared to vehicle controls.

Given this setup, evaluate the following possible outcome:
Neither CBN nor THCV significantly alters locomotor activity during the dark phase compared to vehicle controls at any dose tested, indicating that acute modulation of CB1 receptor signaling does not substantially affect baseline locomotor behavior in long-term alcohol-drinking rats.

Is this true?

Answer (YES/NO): NO